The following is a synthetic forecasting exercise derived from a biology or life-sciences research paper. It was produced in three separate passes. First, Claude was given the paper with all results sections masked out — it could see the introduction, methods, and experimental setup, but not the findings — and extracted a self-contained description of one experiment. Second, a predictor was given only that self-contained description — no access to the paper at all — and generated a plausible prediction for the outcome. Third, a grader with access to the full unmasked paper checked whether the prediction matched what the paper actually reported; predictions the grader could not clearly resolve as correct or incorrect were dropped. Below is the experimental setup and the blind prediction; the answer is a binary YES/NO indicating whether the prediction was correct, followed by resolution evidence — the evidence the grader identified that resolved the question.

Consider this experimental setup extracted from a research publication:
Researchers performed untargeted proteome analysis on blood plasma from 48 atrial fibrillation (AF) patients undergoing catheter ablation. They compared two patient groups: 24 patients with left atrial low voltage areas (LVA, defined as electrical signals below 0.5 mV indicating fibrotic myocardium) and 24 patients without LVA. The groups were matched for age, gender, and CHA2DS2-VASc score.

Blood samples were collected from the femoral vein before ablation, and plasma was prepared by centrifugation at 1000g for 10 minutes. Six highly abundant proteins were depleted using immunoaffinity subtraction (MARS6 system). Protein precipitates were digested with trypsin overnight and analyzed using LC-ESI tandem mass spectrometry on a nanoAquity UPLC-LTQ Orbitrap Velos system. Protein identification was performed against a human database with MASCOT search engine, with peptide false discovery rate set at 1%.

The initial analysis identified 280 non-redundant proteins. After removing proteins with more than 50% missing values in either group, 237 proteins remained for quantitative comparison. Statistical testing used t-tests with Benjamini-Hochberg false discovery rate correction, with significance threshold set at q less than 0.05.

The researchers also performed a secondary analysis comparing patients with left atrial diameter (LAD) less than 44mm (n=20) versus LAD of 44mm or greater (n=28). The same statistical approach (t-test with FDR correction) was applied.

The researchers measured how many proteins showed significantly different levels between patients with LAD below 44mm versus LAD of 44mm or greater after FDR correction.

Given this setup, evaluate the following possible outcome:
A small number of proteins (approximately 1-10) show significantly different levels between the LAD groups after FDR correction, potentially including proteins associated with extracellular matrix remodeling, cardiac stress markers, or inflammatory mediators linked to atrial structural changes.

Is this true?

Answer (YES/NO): NO